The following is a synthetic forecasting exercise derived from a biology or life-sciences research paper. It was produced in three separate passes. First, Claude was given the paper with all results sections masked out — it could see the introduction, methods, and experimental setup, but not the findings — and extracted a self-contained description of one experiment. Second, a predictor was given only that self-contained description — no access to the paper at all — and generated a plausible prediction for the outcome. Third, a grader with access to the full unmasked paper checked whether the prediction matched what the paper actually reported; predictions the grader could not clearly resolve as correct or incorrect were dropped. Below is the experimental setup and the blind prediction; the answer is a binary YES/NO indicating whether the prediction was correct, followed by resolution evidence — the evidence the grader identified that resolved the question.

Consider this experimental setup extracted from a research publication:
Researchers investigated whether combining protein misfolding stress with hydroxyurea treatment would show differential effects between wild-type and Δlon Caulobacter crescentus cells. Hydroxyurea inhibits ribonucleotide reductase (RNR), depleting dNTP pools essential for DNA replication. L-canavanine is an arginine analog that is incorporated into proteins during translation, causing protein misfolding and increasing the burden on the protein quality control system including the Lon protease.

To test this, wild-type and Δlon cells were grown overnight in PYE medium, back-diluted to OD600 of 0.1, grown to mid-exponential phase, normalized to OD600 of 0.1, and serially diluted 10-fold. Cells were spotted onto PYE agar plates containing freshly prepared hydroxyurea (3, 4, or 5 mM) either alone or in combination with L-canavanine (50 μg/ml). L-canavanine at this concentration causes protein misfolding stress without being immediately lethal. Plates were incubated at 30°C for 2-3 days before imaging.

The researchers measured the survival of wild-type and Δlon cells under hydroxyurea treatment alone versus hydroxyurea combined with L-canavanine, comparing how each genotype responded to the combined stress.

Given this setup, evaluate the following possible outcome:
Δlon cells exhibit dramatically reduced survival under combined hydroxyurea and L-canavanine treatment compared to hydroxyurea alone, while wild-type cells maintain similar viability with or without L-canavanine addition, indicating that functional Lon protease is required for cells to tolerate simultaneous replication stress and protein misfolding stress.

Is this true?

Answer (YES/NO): NO